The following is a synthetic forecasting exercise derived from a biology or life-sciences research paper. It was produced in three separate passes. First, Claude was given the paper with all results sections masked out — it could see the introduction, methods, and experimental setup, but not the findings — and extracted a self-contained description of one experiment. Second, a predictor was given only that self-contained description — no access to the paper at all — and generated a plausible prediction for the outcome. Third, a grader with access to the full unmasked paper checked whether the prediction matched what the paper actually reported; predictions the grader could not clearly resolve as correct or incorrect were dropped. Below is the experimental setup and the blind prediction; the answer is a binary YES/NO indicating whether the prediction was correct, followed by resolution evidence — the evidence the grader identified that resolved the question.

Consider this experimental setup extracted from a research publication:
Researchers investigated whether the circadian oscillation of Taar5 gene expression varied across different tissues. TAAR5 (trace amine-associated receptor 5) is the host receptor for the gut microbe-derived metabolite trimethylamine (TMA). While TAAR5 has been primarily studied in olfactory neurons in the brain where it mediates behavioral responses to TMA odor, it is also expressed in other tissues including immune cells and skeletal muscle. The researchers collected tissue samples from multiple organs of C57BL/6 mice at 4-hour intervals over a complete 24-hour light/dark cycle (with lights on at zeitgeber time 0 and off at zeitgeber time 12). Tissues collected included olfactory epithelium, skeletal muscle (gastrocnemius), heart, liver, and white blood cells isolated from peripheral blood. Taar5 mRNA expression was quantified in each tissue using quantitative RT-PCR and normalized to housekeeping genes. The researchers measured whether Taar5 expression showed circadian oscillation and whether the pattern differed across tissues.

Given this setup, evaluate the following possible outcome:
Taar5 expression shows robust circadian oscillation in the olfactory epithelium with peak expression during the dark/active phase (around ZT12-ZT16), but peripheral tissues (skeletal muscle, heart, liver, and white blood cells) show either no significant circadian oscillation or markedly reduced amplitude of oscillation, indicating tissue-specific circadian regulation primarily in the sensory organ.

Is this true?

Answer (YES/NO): NO